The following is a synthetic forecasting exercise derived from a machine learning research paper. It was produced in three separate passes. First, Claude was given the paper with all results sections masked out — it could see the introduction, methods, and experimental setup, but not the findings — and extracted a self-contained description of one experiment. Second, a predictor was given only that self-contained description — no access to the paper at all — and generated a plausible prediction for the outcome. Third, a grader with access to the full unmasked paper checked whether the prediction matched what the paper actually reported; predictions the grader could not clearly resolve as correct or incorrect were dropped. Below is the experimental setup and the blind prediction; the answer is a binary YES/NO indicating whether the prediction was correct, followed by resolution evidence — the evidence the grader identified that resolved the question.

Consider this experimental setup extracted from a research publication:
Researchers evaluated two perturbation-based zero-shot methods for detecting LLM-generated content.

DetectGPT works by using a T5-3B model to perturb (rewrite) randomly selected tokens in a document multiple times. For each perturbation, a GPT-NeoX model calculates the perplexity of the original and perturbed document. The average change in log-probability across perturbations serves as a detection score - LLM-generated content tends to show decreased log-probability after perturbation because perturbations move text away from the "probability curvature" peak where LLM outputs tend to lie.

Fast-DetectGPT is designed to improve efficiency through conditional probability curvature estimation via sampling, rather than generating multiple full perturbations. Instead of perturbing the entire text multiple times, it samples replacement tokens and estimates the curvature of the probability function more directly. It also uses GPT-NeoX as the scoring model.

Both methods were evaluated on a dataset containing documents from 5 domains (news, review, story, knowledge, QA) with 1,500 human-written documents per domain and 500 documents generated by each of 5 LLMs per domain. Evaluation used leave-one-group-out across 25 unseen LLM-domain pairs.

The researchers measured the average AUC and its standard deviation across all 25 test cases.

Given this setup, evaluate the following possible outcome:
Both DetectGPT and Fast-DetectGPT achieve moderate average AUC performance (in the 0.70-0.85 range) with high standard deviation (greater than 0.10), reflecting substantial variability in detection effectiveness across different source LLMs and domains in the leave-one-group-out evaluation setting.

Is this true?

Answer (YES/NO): NO